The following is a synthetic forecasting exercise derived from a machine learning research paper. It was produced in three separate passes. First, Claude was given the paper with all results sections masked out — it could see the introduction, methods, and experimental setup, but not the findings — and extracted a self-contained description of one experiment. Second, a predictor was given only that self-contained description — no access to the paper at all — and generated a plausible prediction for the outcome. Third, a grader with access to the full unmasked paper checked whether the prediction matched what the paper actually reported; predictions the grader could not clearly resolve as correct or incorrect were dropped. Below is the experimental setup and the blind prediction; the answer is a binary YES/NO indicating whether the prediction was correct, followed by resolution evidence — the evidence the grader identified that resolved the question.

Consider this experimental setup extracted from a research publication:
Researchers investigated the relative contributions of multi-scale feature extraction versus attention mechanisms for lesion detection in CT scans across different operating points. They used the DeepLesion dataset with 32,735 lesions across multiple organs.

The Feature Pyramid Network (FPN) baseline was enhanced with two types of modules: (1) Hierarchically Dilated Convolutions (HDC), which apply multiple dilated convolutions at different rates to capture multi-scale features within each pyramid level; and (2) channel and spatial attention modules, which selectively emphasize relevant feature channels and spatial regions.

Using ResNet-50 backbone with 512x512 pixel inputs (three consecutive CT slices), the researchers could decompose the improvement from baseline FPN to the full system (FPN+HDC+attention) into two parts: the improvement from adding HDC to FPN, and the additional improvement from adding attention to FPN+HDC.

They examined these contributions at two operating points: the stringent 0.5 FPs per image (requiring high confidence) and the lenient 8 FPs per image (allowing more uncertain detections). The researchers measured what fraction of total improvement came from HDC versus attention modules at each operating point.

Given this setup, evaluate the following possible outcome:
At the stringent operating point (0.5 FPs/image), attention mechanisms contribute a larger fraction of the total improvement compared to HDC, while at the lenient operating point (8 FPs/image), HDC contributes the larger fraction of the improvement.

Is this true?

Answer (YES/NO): YES